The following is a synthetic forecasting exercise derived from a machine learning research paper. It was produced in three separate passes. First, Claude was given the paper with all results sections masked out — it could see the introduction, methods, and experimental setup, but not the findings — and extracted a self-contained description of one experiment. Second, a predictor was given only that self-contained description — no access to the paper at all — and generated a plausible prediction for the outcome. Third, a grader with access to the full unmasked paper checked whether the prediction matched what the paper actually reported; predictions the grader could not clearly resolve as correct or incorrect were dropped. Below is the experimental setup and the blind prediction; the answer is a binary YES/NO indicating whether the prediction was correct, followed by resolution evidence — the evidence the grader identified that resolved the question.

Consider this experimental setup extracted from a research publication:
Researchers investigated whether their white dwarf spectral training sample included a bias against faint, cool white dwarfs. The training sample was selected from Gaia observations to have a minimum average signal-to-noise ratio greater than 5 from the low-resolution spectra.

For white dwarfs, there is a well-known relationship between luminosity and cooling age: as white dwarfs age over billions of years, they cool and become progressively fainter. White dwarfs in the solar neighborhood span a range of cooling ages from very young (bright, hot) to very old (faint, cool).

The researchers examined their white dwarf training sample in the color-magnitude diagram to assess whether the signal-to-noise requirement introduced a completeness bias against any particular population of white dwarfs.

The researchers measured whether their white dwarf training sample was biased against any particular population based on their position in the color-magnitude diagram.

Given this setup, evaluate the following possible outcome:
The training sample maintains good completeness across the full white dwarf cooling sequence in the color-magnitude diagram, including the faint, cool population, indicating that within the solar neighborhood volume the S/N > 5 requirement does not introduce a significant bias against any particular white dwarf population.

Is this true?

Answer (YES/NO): NO